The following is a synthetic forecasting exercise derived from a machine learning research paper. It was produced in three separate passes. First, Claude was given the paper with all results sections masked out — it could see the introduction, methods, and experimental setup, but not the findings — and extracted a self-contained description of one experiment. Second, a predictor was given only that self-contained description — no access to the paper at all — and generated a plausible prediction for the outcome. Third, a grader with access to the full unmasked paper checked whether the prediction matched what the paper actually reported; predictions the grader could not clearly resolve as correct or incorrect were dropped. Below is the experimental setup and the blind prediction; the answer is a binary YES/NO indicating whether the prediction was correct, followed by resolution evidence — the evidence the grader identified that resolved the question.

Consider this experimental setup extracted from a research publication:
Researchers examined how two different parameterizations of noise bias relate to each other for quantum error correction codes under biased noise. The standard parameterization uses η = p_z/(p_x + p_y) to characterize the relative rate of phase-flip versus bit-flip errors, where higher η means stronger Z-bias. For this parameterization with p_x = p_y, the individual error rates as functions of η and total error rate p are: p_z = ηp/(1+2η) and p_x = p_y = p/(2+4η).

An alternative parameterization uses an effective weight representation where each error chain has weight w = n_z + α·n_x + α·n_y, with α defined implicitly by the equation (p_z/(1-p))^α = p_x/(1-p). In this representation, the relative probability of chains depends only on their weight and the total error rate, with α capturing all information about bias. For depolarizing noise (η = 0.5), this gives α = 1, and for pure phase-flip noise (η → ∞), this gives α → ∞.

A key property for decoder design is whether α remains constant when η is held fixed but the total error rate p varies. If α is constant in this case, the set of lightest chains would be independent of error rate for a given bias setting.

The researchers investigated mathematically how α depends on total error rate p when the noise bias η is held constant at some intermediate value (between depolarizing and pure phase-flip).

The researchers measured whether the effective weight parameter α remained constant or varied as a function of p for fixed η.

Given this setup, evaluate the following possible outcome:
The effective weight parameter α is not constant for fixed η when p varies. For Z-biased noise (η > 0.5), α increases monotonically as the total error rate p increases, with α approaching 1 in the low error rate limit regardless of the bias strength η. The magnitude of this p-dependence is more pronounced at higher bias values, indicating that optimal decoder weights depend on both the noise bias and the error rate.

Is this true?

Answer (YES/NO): YES